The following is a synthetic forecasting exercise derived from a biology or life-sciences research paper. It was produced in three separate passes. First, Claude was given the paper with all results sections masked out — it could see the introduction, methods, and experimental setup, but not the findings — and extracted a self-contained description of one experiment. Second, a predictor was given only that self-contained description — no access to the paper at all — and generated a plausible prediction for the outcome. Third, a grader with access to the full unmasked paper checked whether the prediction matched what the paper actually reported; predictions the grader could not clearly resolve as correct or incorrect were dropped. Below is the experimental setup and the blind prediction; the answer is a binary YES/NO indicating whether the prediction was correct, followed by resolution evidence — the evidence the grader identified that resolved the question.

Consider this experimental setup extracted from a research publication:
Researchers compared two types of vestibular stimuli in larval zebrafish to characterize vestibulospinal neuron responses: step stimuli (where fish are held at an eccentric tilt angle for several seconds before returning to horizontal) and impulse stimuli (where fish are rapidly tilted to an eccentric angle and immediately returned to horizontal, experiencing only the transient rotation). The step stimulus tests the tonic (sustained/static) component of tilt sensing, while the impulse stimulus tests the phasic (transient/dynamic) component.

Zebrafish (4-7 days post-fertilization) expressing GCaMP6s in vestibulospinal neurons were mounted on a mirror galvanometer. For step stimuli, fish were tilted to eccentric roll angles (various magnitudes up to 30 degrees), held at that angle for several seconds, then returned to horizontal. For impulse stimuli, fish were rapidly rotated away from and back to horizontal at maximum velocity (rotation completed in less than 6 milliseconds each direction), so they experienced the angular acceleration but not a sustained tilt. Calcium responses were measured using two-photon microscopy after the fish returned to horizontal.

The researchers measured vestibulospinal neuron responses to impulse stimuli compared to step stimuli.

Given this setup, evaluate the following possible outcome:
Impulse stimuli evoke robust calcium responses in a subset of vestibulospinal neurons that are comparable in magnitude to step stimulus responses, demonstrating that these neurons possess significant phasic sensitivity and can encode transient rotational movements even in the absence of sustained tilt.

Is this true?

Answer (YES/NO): NO